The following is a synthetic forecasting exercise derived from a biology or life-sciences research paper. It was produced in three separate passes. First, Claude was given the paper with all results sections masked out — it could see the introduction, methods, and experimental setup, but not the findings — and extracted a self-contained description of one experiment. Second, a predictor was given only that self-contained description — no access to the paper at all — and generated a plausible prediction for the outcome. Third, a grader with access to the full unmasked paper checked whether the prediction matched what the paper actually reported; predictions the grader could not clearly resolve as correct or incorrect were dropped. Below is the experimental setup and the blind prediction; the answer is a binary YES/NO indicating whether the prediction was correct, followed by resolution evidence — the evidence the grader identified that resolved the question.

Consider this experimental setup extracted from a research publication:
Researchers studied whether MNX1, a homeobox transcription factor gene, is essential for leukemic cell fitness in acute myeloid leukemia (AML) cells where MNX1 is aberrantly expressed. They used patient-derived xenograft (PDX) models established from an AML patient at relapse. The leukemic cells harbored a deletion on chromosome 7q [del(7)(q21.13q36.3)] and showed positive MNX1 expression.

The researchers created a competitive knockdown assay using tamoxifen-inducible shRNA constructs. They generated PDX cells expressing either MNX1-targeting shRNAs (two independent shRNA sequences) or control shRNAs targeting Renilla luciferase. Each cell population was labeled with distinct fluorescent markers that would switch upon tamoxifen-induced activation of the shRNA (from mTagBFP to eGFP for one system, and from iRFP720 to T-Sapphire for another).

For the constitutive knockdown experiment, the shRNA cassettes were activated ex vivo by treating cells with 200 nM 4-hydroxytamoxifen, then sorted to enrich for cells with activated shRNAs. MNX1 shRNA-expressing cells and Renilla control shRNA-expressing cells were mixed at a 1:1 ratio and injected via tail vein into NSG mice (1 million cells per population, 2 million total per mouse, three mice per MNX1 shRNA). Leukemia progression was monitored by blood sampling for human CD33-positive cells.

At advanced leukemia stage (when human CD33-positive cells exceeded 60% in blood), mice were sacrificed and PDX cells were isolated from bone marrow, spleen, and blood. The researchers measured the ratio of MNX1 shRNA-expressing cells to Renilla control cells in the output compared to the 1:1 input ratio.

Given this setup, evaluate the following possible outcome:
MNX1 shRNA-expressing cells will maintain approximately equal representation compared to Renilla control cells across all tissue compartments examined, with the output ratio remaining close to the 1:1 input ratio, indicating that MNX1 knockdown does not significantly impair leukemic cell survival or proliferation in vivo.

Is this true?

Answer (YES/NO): NO